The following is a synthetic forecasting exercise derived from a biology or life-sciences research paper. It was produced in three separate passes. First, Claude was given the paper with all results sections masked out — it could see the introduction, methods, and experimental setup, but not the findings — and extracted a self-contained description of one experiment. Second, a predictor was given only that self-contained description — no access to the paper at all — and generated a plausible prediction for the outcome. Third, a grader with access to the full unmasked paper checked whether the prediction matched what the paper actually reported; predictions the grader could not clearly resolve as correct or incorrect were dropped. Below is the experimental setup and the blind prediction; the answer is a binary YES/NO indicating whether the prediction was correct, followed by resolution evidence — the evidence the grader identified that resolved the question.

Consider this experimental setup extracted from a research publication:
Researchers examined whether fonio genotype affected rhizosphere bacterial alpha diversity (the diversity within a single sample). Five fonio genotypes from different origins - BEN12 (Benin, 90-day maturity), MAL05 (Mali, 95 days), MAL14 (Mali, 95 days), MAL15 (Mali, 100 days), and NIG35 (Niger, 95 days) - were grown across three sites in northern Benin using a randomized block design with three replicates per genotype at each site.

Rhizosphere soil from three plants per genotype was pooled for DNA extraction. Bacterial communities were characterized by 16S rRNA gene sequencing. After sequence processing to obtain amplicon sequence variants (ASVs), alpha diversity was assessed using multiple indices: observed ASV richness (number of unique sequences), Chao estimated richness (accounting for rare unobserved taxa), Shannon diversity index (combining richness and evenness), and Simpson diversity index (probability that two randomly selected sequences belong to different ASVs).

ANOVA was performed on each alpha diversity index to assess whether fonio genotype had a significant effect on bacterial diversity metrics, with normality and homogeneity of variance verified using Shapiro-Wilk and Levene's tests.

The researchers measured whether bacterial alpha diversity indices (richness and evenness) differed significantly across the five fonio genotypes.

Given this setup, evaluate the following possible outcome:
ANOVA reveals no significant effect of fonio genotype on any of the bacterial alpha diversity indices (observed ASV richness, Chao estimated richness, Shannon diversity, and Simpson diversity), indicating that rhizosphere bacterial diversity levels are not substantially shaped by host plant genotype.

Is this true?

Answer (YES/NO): YES